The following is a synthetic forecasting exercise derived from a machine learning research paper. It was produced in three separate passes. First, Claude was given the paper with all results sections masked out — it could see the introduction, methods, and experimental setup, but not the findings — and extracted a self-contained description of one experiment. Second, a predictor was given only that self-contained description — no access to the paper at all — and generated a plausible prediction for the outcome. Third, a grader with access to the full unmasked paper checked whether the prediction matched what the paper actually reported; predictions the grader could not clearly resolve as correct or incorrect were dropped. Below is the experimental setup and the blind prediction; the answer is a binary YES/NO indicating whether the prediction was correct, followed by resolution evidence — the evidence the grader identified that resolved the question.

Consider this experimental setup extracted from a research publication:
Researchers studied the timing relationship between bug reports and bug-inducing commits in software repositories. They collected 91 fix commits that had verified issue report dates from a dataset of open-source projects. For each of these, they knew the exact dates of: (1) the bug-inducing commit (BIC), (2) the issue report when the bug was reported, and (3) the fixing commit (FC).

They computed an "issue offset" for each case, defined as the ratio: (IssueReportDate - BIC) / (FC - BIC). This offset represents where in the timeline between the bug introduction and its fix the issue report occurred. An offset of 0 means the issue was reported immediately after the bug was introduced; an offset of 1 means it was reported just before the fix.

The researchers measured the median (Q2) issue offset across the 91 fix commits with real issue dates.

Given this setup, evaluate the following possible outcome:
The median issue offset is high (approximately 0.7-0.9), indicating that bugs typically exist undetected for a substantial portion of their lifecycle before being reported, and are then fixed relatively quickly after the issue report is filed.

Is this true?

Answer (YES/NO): NO